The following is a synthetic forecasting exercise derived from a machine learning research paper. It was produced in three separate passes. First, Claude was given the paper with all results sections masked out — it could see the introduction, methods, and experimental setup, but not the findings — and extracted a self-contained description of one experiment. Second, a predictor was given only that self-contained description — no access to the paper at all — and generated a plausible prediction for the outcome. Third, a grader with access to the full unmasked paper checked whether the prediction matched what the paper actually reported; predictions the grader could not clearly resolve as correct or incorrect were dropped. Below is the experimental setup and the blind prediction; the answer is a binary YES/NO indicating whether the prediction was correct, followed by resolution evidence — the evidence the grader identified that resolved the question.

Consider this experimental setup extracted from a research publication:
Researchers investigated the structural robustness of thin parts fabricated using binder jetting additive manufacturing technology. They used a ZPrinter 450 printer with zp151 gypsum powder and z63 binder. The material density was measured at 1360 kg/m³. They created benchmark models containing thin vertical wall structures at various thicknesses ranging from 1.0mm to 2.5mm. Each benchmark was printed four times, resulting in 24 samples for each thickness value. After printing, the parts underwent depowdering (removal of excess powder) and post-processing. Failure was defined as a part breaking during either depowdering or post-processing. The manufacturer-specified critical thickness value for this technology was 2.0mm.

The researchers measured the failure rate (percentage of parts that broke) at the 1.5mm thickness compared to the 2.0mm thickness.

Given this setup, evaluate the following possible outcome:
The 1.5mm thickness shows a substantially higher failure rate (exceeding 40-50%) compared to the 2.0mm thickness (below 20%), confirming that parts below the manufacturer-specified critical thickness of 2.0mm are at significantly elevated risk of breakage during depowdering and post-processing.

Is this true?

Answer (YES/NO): NO